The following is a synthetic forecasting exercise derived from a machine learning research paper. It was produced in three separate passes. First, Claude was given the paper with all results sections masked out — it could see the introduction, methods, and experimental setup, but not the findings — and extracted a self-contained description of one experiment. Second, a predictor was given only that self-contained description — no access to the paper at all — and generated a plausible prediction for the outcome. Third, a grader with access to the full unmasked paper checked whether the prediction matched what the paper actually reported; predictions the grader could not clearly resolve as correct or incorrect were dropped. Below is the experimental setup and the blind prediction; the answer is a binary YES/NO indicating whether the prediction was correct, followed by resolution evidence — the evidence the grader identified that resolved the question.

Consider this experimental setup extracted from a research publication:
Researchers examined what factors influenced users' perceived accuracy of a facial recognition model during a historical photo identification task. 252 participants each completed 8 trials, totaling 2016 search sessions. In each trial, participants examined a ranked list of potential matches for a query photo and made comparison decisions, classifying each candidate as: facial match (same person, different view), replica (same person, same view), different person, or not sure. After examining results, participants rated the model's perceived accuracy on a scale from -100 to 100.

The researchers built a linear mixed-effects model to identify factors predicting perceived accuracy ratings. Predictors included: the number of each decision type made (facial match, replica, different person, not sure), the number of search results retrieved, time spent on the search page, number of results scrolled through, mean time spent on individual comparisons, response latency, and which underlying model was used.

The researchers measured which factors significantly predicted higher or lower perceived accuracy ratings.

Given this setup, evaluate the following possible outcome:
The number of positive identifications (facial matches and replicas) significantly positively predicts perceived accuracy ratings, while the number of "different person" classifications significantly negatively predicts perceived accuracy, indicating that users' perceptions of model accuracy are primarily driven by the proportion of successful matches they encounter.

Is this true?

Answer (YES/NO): YES